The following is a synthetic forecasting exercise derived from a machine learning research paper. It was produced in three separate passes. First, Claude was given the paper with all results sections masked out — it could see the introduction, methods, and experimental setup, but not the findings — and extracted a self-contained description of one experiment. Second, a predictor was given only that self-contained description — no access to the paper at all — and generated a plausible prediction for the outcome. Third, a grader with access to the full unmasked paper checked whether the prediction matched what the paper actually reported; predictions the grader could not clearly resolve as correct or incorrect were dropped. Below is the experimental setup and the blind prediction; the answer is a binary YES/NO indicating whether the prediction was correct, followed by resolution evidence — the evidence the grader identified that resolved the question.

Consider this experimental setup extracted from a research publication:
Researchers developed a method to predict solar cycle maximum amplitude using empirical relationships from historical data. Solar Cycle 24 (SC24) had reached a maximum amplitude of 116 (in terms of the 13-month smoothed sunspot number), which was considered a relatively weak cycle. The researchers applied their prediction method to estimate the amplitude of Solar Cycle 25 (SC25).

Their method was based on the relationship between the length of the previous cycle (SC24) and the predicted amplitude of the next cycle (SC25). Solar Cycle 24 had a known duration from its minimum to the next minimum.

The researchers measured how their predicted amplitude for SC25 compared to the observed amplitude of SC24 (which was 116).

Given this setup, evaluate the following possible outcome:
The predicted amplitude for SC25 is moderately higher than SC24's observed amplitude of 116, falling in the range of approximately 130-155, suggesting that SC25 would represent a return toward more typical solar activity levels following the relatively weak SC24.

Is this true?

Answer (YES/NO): NO